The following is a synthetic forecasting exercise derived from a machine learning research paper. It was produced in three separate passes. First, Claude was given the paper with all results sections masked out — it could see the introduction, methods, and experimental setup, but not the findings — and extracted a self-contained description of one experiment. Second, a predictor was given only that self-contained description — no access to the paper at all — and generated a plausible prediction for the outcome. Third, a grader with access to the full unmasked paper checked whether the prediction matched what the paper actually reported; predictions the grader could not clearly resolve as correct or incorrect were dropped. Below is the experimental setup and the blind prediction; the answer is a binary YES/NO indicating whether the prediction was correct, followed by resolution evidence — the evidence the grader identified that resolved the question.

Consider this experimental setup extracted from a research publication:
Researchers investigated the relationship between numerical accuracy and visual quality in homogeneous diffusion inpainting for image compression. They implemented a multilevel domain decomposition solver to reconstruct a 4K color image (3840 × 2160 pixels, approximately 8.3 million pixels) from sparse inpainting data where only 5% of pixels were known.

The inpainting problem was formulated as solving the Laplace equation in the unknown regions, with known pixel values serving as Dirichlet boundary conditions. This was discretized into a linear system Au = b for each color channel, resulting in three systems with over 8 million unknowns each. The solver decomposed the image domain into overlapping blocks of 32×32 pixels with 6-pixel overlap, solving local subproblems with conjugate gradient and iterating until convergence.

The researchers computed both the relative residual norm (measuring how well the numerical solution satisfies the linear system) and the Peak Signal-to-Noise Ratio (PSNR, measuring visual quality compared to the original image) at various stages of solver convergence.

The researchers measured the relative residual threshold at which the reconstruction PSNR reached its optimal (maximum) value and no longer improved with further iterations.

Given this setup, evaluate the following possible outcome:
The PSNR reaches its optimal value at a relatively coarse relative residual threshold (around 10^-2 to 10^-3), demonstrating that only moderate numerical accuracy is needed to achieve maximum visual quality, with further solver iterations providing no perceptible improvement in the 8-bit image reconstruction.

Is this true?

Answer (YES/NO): YES